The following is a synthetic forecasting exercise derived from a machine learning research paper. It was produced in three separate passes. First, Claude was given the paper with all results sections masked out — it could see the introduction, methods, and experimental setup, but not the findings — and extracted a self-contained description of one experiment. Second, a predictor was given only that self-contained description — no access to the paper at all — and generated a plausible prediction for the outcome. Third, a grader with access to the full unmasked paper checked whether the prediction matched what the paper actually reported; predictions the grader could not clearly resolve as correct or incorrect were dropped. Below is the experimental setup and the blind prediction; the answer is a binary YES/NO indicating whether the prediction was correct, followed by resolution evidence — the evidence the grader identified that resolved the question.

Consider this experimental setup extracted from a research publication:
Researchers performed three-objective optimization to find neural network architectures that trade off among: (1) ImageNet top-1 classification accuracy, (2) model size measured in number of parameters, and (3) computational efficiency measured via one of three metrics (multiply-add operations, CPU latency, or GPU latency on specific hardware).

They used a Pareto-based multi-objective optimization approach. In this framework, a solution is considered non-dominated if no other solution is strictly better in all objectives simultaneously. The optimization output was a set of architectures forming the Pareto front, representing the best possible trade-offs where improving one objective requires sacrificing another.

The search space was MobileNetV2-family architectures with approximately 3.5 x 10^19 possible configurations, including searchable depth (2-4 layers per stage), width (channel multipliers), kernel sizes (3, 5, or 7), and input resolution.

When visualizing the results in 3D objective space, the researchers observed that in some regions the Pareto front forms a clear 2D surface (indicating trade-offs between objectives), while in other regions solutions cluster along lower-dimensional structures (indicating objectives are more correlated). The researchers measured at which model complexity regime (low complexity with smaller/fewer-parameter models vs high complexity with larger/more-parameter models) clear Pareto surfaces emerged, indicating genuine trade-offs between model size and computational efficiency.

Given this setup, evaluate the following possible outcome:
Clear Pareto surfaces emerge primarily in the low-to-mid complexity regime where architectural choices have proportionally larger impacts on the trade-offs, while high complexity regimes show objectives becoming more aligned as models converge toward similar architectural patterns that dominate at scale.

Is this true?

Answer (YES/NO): NO